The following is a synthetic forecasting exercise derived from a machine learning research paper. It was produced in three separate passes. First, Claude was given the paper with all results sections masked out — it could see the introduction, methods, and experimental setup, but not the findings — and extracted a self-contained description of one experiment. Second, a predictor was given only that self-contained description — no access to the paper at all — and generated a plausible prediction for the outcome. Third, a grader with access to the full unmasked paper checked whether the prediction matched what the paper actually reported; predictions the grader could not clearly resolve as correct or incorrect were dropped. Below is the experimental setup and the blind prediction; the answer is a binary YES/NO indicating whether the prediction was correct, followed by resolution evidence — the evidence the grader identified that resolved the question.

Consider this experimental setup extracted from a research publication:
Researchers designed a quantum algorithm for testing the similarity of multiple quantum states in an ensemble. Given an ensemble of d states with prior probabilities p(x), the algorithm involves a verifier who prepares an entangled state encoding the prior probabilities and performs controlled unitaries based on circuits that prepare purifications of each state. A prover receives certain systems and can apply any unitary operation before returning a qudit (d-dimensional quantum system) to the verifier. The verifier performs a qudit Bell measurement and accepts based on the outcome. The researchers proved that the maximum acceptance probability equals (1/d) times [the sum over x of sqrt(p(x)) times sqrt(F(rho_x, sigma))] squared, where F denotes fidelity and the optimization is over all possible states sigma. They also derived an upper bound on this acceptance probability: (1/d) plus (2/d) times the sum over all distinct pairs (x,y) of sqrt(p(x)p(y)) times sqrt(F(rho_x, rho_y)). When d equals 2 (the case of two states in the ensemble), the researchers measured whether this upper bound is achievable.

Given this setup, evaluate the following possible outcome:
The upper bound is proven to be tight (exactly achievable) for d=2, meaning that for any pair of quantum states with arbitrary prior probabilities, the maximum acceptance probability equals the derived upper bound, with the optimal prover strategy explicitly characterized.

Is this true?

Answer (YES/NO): YES